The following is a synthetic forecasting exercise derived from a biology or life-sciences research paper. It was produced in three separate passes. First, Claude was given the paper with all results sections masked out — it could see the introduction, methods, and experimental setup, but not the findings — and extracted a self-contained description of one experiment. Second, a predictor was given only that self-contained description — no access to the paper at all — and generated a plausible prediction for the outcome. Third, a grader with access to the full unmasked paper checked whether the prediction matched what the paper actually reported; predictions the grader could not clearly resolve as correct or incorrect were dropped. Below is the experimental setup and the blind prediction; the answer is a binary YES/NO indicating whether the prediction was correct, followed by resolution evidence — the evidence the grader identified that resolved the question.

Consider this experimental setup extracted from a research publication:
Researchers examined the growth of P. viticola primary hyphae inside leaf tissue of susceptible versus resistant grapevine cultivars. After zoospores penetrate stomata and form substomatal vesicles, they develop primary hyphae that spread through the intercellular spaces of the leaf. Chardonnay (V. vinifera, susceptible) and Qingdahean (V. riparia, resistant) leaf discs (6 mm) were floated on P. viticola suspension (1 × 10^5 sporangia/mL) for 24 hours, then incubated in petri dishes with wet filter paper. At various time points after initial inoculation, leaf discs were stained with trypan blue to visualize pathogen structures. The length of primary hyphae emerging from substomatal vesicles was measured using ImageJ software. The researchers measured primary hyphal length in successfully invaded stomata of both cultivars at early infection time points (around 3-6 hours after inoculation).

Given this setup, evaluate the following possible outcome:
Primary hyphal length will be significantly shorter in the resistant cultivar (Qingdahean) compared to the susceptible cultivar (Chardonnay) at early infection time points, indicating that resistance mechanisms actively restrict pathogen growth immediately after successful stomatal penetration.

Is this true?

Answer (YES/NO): YES